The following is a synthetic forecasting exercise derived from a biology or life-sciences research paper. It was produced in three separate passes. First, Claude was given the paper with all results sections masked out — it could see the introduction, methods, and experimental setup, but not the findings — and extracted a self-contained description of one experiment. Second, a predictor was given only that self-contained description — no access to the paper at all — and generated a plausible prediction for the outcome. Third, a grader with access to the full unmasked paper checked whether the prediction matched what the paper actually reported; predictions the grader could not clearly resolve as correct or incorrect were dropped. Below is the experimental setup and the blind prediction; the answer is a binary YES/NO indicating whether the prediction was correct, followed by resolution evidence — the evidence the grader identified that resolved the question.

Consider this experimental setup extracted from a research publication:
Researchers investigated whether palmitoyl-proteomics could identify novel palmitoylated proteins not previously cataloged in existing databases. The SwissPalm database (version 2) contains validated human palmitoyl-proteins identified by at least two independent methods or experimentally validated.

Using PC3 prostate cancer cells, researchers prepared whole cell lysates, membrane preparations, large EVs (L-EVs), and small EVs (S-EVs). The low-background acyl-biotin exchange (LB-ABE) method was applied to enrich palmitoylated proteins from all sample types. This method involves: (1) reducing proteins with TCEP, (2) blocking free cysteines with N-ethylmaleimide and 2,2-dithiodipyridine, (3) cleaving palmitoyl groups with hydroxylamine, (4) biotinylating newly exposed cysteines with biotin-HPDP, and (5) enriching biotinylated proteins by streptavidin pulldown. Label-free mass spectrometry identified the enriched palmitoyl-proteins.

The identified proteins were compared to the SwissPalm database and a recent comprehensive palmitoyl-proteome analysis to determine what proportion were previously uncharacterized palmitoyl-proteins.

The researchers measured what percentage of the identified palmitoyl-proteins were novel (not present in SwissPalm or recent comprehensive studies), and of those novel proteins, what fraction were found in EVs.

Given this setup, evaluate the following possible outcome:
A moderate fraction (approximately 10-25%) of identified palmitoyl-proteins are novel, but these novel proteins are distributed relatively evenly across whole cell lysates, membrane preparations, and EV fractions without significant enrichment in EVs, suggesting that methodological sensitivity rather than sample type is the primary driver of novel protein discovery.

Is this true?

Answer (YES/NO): NO